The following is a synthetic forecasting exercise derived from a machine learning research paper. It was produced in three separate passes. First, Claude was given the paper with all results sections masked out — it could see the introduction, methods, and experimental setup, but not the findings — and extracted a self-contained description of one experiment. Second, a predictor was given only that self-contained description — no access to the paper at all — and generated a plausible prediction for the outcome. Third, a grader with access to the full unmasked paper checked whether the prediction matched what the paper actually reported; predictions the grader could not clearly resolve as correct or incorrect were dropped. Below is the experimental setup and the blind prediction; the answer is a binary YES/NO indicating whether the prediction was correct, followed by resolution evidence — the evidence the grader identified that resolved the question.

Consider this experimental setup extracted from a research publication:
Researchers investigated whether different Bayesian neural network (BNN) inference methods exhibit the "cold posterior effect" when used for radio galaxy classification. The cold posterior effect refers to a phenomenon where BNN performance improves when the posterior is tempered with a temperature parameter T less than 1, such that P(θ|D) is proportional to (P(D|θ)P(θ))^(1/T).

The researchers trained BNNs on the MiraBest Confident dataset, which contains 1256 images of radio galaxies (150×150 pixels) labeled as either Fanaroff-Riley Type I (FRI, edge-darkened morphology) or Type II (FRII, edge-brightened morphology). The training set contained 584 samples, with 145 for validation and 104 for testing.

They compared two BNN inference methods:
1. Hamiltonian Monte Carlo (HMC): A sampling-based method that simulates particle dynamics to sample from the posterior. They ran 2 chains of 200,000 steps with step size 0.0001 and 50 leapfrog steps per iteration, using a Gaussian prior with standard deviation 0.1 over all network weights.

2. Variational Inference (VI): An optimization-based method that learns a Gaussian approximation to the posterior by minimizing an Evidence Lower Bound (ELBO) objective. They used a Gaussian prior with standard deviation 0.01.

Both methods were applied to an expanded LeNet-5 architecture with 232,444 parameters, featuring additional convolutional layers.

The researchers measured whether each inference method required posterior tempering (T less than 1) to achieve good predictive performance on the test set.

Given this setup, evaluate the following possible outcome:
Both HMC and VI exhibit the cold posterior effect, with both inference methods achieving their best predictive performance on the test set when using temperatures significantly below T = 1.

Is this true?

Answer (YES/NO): NO